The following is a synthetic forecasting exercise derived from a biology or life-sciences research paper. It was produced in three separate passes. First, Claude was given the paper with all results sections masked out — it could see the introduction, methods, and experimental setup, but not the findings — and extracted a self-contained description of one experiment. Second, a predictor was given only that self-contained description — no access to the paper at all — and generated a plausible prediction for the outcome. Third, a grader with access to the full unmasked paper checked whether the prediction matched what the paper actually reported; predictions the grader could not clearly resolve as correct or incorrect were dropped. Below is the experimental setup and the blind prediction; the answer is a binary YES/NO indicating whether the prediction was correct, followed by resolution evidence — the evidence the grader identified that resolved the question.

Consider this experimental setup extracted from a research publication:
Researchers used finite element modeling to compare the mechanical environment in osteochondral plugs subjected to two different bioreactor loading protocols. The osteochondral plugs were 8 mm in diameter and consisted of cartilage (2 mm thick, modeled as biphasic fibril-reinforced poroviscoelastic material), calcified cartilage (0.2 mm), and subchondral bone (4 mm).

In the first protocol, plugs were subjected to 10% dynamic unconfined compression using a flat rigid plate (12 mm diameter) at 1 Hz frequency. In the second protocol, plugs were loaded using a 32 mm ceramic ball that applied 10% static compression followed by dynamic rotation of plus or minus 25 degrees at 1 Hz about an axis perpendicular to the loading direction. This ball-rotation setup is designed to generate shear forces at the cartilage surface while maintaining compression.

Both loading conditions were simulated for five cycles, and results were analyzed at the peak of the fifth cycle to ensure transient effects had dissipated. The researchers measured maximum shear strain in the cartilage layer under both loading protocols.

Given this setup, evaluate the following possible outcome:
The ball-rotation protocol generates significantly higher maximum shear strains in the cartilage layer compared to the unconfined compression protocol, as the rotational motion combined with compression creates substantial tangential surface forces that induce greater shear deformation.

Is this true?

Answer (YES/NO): NO